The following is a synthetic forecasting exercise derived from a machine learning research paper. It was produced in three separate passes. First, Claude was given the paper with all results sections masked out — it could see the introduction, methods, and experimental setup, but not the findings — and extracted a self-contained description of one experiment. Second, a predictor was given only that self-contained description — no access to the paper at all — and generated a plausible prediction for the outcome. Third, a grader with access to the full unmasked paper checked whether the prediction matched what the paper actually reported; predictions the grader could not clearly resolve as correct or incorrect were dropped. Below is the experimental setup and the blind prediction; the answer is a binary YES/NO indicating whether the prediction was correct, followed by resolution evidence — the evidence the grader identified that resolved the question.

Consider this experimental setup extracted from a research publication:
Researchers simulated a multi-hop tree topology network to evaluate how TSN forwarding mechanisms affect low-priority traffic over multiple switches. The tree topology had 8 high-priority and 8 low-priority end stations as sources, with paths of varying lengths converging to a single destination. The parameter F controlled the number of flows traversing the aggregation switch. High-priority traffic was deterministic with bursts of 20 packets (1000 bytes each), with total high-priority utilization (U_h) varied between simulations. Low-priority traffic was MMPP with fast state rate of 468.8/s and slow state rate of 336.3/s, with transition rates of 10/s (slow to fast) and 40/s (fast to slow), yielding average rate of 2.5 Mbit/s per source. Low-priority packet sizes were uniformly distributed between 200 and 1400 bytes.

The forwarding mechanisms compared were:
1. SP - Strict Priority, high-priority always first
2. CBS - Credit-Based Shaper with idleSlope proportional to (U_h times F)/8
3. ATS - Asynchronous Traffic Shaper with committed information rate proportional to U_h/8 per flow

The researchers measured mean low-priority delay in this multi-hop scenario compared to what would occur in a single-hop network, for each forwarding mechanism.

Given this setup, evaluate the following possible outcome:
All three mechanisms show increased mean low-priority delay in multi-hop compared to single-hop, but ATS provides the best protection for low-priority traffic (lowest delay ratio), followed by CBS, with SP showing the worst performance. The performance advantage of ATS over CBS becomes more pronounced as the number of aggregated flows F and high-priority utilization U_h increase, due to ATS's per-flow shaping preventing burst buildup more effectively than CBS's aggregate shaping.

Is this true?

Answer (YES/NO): NO